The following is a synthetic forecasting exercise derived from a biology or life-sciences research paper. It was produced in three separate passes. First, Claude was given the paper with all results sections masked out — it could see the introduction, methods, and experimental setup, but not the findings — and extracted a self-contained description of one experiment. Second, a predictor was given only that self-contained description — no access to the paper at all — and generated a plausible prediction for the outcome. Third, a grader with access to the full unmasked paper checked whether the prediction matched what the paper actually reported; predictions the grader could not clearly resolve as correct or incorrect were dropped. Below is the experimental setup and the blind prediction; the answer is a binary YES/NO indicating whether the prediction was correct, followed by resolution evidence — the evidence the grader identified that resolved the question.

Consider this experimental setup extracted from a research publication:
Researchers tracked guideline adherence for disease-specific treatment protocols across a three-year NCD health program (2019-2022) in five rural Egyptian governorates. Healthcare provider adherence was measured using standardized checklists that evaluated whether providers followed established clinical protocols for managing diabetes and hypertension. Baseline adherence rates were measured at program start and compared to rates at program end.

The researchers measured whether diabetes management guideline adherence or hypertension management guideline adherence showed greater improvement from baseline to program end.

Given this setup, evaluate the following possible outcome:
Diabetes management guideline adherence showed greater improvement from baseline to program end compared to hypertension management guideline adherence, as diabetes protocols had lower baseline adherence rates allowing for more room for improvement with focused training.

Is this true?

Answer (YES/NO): NO